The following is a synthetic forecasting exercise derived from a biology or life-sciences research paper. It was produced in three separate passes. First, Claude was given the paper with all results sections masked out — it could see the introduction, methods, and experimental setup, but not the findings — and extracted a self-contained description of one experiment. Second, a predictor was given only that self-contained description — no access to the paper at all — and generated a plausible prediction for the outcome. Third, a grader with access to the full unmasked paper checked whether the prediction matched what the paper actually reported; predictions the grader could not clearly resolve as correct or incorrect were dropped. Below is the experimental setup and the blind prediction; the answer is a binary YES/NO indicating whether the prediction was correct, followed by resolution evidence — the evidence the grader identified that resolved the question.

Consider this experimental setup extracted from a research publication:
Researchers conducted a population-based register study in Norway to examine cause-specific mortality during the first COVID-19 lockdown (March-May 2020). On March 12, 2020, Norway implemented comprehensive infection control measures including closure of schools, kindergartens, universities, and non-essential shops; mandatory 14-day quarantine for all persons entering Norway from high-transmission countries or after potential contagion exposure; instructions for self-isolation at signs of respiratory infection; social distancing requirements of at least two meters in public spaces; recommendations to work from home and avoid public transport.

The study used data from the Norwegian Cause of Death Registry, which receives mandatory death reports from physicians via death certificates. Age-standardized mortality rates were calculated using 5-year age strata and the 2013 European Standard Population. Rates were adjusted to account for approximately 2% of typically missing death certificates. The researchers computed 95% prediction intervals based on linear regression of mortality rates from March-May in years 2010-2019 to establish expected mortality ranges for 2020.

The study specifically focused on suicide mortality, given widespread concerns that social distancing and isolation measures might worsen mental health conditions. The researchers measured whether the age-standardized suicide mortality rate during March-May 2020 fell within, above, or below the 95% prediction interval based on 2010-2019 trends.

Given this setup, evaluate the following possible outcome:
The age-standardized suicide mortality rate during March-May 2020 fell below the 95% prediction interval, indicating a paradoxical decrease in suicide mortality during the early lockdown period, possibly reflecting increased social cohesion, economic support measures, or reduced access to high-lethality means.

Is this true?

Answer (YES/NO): NO